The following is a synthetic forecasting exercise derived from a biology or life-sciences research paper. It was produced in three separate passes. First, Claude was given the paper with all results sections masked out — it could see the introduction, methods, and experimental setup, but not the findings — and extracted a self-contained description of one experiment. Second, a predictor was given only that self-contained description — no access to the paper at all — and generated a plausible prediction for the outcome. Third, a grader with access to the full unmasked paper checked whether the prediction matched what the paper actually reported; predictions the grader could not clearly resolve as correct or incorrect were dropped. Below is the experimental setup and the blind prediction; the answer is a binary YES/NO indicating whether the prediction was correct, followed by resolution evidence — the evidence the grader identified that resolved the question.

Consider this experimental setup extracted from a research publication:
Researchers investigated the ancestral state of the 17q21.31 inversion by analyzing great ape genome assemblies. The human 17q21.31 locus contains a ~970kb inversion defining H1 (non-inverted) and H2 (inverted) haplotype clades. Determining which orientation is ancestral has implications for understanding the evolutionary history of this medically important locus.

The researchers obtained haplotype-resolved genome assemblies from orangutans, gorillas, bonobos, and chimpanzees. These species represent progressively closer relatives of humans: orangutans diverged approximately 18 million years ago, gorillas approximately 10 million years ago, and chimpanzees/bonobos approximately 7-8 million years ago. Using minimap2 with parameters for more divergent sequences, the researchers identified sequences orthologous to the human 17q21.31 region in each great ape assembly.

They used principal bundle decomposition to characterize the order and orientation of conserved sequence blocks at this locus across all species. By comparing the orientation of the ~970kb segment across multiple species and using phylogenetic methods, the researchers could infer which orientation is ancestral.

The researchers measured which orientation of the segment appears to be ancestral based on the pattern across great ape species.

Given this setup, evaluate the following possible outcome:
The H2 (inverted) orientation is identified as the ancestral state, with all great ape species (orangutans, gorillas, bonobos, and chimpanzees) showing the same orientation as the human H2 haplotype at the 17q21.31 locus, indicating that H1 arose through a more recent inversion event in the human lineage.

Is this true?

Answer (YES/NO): NO